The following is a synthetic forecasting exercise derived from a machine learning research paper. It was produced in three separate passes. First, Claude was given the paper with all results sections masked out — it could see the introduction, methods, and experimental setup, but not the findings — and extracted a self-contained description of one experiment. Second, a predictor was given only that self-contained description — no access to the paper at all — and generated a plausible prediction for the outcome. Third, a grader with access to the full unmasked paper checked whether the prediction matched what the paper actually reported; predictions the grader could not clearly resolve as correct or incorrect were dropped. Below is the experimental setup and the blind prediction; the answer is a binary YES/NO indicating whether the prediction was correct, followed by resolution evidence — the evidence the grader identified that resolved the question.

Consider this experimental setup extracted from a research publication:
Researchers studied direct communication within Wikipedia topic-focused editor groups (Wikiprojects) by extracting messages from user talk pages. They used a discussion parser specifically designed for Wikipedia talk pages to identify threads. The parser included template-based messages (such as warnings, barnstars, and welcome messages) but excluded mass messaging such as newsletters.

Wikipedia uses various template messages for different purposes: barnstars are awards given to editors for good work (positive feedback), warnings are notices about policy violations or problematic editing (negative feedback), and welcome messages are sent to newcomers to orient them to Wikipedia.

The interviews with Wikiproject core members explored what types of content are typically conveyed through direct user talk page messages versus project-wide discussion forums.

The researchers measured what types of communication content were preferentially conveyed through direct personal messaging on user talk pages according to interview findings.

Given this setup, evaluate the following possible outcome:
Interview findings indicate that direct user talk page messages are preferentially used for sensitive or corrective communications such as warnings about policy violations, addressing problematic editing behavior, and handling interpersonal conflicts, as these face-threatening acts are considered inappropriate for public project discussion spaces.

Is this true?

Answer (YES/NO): NO